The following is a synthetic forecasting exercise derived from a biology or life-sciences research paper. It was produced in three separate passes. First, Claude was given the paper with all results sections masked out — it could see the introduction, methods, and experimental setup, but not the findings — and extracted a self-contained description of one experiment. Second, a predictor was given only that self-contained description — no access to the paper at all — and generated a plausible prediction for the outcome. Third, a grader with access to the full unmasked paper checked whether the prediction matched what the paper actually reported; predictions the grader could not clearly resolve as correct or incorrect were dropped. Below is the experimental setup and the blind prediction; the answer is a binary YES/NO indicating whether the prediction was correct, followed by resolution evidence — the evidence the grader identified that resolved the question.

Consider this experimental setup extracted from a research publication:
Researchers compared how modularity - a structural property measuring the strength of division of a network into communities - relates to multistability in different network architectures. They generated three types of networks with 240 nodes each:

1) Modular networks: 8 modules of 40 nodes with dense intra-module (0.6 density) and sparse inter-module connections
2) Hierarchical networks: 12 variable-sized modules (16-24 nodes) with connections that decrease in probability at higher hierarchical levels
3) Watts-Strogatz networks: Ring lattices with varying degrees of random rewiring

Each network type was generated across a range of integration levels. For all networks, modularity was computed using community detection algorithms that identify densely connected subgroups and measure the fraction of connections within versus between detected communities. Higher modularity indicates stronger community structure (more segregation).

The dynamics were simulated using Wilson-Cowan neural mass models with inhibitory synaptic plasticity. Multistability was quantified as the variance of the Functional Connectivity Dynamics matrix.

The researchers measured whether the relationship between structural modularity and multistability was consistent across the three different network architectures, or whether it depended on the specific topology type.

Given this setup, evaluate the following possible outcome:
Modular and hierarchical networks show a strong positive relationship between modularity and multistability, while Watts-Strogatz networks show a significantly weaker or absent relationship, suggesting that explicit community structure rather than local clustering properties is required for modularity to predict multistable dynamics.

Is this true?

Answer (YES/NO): NO